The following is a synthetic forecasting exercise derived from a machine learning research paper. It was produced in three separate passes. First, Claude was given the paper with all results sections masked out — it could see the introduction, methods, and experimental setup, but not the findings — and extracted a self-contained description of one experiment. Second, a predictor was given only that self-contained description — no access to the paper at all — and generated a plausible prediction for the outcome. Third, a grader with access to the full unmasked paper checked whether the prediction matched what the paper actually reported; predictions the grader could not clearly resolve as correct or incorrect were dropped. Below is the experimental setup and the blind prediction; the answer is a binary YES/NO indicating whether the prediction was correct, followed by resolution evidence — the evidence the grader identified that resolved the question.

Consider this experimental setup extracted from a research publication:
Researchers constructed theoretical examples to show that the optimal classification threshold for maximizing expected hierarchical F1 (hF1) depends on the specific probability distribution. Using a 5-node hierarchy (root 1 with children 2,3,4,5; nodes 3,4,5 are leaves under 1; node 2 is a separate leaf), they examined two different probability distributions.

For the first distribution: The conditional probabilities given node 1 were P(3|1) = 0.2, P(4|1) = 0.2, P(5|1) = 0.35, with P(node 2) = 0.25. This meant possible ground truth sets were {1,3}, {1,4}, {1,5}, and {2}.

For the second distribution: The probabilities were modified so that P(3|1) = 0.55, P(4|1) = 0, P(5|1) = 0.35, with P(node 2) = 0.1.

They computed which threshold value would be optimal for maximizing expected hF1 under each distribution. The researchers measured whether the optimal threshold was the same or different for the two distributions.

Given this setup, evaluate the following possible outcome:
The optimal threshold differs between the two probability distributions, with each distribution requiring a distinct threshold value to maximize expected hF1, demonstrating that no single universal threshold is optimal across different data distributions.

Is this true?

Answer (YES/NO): YES